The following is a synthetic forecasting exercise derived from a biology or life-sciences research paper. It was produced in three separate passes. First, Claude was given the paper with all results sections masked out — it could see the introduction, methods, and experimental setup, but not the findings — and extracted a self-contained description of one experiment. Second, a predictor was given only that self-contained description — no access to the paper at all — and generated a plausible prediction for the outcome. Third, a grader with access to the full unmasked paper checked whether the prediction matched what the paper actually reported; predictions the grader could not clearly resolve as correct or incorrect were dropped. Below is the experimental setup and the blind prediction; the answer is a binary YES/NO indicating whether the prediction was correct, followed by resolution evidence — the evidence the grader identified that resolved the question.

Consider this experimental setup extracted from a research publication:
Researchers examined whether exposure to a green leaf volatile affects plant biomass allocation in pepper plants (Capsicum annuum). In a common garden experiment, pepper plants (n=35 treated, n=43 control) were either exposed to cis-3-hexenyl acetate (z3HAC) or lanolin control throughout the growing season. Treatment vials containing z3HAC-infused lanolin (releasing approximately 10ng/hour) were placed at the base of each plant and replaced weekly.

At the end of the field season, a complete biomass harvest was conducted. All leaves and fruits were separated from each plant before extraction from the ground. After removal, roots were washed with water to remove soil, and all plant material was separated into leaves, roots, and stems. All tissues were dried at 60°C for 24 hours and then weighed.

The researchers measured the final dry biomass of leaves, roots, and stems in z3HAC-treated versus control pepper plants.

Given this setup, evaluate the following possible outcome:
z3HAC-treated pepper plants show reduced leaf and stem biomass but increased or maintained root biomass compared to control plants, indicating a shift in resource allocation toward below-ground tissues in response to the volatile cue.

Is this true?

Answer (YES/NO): NO